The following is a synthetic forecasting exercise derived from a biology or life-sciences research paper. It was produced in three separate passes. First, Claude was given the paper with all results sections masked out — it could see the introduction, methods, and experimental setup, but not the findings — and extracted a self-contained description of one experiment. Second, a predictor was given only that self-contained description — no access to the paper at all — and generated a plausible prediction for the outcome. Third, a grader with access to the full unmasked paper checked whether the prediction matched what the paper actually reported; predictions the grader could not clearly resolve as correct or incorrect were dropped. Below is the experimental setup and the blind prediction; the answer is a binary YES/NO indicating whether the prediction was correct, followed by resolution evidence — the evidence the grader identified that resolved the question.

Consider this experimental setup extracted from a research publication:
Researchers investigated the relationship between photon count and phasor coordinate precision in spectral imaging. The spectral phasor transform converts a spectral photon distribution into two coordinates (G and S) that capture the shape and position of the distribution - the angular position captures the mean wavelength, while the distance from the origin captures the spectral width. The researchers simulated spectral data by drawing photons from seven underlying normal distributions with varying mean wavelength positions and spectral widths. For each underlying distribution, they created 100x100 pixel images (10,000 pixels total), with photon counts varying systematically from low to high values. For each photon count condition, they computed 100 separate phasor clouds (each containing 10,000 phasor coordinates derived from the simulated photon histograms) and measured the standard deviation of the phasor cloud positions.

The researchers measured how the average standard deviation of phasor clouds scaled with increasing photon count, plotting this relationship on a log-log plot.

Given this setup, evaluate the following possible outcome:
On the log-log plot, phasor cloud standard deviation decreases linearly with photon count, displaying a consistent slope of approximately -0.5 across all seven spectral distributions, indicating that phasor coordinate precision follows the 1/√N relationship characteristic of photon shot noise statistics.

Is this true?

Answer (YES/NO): NO